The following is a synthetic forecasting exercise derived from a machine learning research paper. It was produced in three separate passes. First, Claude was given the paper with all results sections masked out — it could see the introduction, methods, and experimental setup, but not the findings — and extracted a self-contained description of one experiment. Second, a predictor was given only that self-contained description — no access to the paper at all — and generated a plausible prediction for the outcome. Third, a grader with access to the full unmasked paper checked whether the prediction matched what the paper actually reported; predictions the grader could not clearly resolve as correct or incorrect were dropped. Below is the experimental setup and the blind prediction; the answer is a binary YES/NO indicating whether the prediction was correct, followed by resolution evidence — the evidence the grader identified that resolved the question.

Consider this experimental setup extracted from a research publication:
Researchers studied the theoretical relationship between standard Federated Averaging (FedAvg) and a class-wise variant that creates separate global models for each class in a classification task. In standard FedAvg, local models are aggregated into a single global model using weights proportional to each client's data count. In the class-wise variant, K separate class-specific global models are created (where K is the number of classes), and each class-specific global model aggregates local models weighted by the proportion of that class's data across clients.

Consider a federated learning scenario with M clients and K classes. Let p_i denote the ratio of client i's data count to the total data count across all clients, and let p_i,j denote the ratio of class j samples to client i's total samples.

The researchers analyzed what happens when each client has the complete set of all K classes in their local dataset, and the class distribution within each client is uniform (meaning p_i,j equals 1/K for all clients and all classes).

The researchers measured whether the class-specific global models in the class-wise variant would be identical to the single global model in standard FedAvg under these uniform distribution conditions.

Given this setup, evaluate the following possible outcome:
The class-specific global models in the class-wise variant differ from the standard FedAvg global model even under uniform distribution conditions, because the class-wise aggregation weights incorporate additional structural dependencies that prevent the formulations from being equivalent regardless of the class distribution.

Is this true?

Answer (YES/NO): NO